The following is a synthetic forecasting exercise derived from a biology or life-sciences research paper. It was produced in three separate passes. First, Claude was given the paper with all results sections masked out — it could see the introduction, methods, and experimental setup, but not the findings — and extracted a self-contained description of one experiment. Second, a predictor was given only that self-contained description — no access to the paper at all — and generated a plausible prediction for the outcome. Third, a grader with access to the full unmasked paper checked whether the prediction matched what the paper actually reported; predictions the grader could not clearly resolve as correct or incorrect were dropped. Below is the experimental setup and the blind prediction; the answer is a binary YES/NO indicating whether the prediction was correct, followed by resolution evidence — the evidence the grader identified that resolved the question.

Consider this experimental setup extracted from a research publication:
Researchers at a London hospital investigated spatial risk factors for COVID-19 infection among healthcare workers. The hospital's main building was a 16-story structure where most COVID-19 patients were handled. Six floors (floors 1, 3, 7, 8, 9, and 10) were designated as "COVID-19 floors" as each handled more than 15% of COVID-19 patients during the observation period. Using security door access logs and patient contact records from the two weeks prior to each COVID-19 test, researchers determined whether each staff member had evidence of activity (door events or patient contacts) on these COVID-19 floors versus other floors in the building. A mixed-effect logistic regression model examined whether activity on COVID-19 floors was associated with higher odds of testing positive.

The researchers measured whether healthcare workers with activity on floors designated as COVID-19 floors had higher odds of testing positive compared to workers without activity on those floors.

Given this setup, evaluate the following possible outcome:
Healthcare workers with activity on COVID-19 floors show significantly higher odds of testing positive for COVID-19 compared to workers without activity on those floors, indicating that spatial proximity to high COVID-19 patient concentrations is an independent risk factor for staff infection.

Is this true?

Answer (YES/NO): YES